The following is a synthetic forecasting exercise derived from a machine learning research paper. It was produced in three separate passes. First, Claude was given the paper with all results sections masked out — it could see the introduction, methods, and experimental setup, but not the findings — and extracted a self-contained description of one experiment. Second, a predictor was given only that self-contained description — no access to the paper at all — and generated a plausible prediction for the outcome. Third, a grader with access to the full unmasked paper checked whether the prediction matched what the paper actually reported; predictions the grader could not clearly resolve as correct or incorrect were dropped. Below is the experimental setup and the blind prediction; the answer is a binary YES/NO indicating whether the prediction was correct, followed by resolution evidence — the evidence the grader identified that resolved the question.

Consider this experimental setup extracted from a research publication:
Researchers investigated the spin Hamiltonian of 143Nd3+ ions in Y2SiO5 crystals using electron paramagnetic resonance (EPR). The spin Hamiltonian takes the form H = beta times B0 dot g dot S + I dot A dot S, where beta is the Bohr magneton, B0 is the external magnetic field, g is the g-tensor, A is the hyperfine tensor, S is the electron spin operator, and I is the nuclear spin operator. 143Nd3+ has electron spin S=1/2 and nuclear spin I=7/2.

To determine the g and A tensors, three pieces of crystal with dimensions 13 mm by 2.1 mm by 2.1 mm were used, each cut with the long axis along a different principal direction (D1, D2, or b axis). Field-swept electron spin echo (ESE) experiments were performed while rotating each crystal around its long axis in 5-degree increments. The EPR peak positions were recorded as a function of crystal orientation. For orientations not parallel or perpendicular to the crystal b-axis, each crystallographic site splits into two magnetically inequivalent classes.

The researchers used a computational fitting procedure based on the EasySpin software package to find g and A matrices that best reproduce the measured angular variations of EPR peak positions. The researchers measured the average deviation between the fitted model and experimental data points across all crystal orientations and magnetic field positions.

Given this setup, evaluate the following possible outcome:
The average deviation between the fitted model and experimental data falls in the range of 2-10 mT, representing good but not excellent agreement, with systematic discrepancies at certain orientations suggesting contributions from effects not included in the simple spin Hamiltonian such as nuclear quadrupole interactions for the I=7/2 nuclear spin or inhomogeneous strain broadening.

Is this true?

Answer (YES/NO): NO